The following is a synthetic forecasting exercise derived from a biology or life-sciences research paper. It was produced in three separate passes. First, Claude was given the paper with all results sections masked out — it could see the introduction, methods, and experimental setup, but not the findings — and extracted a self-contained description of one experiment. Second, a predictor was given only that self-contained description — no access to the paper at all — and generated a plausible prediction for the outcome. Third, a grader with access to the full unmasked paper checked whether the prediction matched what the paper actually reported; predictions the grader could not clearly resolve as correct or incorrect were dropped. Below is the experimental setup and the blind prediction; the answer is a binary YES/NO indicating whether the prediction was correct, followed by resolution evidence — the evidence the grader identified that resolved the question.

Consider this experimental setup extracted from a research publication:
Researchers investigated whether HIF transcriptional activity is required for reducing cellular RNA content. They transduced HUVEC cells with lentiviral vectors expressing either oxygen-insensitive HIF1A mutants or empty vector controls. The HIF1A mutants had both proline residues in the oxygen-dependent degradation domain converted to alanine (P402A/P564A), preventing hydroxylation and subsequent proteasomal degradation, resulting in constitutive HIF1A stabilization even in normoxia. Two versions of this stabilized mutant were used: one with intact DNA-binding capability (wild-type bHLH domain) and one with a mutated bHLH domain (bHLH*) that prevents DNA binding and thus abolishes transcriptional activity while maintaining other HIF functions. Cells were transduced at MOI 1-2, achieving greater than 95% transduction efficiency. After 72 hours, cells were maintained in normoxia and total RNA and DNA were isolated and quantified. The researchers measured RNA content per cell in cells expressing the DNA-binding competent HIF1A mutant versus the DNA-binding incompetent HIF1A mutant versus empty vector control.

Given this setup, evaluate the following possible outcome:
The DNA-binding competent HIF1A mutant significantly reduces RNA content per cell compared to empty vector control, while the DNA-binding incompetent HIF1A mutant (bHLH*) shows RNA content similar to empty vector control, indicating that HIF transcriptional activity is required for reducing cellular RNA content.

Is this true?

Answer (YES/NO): NO